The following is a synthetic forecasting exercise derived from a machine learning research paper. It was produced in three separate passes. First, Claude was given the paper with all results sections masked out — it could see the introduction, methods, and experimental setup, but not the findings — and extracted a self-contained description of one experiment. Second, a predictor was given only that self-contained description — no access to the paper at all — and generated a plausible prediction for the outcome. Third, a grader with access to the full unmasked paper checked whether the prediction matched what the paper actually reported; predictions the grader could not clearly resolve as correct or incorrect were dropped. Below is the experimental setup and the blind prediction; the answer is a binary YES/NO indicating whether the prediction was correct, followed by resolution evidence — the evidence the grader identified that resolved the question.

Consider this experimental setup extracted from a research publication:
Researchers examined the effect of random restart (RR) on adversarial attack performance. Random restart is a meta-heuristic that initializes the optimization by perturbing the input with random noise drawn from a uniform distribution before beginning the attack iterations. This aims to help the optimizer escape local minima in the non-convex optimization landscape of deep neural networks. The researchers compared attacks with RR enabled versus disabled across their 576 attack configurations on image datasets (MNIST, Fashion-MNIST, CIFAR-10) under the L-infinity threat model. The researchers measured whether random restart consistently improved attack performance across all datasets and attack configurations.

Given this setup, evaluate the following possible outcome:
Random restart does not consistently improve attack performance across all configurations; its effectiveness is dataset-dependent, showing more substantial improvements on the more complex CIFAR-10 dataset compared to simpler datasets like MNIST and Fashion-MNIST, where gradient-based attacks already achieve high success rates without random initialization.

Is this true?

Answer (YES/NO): NO